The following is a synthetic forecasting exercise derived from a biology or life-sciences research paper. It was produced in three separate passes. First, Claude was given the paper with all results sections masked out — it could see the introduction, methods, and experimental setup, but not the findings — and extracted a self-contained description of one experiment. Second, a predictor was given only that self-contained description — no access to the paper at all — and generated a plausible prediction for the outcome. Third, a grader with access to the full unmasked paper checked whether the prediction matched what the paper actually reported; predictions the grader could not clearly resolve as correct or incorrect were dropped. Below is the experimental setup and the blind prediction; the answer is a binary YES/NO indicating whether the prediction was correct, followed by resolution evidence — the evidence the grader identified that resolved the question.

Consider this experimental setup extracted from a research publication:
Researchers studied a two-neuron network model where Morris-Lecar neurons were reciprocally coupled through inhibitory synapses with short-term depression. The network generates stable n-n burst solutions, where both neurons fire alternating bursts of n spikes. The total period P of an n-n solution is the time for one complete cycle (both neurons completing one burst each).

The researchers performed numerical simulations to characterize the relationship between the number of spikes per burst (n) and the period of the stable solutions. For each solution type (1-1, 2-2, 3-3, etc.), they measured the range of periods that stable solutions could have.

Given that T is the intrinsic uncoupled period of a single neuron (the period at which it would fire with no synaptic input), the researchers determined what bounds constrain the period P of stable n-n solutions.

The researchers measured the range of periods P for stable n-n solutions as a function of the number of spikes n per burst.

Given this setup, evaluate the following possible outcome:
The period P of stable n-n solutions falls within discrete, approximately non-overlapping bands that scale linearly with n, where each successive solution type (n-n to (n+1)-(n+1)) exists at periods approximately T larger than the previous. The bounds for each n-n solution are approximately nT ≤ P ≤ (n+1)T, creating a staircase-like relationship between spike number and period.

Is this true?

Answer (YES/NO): NO